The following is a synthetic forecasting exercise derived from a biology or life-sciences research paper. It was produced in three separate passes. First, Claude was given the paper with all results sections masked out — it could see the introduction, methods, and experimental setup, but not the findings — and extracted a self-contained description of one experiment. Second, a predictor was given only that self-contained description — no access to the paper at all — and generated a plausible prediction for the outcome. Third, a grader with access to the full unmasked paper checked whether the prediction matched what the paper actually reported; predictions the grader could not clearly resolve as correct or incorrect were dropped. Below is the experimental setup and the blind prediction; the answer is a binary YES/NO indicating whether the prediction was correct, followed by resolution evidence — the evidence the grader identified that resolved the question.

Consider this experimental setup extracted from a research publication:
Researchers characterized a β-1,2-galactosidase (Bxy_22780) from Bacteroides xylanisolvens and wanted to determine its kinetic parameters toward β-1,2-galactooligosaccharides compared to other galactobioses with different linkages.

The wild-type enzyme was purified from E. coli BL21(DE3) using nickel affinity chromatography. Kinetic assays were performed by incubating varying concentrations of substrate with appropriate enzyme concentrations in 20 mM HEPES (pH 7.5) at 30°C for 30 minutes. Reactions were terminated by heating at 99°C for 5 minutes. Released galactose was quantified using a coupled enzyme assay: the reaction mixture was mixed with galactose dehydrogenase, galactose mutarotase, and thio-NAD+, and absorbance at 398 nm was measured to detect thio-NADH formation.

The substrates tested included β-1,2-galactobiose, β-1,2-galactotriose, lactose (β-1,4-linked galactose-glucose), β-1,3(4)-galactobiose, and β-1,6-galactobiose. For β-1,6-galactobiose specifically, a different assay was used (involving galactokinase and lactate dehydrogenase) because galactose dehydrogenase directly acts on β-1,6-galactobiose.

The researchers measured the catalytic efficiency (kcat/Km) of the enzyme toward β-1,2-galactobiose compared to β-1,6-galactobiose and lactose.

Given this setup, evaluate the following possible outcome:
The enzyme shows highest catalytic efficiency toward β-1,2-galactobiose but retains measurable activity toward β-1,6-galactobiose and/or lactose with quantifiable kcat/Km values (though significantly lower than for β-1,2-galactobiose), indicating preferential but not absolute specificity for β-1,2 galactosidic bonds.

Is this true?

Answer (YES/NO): NO